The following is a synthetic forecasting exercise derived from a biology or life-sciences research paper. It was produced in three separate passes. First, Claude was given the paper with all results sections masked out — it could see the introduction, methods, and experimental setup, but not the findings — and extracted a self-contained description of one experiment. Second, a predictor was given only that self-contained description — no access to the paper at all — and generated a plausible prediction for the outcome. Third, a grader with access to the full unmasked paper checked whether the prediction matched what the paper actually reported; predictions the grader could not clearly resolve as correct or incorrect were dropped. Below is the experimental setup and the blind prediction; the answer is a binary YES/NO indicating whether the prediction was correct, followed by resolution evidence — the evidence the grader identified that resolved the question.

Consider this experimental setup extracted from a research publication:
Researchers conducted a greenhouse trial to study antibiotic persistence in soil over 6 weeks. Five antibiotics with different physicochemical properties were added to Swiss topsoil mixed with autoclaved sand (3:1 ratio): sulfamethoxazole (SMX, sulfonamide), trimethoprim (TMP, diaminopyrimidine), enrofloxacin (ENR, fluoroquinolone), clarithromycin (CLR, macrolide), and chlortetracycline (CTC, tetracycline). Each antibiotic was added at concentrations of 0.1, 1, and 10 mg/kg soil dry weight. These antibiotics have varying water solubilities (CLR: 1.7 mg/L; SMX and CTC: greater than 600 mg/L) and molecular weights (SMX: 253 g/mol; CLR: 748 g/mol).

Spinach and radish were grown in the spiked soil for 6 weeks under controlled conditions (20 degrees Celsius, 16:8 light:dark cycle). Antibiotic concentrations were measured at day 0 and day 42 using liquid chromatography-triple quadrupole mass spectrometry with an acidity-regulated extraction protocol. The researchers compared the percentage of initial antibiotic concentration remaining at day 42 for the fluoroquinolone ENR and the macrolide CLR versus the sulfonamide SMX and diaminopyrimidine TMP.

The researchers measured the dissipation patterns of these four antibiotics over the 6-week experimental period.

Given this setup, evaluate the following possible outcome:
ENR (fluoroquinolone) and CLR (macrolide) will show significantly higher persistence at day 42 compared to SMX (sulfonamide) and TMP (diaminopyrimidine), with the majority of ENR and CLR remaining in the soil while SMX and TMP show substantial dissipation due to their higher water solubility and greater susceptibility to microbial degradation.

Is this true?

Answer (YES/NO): YES